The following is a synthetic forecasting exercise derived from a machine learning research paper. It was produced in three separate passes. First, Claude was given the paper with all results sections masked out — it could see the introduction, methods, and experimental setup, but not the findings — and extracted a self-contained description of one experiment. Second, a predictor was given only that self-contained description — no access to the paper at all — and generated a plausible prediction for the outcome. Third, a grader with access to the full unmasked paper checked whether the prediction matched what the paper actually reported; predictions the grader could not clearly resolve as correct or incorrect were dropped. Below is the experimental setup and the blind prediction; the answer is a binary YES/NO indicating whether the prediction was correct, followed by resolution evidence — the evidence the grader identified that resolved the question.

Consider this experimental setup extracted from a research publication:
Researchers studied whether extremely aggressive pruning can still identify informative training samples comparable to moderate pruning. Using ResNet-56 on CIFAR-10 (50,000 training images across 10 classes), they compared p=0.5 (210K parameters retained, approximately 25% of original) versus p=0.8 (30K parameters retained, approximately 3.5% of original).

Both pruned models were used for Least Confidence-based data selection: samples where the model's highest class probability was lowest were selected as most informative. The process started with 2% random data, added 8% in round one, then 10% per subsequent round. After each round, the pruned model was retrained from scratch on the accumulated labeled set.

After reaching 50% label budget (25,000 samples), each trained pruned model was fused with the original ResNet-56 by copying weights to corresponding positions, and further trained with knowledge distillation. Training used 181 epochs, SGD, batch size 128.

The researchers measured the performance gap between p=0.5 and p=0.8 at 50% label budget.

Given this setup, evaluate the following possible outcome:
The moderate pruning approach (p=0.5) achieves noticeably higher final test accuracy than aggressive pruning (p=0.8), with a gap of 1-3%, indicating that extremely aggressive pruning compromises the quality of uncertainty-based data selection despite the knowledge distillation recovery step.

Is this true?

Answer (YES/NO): NO